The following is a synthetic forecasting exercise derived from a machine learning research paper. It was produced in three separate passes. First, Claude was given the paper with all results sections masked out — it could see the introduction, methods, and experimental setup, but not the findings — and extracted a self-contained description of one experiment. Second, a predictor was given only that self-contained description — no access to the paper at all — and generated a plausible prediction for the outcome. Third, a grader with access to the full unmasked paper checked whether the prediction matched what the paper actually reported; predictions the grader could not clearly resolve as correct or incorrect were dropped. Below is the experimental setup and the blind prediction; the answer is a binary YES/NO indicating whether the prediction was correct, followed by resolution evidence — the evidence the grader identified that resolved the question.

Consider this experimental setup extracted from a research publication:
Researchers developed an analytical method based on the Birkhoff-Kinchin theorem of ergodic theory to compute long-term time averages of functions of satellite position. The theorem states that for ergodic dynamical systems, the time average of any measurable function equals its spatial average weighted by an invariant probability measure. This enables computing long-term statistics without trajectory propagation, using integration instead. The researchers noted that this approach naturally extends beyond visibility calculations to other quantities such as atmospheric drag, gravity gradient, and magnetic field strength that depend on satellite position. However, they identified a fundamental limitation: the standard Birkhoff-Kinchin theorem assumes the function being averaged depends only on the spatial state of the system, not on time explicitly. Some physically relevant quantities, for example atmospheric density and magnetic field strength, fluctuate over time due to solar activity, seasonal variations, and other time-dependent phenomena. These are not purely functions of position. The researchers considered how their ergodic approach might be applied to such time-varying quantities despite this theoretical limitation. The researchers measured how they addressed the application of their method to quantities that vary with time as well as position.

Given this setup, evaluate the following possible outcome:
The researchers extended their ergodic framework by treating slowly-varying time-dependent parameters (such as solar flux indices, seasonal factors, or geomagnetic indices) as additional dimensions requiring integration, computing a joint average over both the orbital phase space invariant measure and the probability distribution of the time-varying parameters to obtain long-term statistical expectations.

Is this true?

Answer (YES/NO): NO